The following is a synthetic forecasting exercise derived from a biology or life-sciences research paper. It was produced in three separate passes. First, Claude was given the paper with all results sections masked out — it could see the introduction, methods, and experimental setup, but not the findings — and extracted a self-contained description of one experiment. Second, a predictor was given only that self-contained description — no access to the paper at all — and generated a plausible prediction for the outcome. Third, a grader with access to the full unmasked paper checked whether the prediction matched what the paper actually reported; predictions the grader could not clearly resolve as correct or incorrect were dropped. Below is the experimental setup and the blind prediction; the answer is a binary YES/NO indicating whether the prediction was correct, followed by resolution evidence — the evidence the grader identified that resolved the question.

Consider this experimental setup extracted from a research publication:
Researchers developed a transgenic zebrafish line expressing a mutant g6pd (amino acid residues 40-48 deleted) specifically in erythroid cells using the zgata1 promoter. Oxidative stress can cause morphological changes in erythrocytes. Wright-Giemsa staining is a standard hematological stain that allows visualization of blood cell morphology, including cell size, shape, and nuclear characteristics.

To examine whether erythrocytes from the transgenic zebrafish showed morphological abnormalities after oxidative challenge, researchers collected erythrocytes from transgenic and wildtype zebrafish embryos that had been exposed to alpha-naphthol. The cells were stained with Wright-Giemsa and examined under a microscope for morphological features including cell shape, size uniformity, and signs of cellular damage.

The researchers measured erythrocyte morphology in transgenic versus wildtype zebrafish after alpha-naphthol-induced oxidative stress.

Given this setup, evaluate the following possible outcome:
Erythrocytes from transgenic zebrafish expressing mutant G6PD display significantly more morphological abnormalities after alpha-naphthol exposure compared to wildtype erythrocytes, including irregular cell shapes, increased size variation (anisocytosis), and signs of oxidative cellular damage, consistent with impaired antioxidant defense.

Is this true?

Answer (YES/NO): NO